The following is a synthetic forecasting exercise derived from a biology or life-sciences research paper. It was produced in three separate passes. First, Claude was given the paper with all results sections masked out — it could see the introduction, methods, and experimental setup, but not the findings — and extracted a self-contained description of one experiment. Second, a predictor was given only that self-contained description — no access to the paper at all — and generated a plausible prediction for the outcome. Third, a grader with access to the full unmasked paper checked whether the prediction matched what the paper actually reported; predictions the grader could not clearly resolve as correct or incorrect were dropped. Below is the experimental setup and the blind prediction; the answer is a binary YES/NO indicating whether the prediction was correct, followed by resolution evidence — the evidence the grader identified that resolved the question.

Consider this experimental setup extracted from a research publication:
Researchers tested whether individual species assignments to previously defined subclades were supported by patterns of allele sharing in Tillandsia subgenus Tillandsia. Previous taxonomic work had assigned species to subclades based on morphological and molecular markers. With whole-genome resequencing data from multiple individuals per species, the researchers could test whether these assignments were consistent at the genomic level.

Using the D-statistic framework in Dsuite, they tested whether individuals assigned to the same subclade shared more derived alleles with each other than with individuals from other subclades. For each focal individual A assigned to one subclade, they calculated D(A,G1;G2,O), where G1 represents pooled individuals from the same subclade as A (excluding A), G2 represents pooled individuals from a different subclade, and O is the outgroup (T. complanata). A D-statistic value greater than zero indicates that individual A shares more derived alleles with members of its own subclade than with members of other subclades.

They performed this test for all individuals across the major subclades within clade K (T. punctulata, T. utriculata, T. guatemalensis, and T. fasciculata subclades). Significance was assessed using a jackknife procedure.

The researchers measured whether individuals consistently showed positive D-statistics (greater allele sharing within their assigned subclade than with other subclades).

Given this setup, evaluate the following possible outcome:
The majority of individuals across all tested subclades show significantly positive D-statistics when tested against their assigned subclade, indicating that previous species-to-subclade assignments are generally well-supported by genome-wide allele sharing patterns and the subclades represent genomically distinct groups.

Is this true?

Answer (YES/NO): YES